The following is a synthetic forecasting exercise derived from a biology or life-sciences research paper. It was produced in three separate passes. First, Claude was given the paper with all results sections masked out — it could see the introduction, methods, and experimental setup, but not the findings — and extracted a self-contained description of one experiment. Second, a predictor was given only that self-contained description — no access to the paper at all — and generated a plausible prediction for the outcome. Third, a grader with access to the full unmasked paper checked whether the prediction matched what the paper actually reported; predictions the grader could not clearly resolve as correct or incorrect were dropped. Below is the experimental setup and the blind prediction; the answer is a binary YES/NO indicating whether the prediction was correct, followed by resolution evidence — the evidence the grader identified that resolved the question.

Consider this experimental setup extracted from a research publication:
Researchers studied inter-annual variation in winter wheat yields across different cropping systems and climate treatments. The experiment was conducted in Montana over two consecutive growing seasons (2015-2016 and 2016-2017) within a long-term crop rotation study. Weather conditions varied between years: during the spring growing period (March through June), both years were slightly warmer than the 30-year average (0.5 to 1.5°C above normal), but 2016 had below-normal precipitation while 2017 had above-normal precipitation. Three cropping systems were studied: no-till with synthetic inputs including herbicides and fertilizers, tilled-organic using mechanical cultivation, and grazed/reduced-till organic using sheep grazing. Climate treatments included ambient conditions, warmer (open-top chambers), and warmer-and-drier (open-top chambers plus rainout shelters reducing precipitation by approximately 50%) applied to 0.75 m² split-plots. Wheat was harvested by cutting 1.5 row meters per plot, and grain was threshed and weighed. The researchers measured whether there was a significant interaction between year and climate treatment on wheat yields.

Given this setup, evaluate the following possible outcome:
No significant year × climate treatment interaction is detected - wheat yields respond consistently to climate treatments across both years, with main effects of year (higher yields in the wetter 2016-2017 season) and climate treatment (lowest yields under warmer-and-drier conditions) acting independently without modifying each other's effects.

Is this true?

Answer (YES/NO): NO